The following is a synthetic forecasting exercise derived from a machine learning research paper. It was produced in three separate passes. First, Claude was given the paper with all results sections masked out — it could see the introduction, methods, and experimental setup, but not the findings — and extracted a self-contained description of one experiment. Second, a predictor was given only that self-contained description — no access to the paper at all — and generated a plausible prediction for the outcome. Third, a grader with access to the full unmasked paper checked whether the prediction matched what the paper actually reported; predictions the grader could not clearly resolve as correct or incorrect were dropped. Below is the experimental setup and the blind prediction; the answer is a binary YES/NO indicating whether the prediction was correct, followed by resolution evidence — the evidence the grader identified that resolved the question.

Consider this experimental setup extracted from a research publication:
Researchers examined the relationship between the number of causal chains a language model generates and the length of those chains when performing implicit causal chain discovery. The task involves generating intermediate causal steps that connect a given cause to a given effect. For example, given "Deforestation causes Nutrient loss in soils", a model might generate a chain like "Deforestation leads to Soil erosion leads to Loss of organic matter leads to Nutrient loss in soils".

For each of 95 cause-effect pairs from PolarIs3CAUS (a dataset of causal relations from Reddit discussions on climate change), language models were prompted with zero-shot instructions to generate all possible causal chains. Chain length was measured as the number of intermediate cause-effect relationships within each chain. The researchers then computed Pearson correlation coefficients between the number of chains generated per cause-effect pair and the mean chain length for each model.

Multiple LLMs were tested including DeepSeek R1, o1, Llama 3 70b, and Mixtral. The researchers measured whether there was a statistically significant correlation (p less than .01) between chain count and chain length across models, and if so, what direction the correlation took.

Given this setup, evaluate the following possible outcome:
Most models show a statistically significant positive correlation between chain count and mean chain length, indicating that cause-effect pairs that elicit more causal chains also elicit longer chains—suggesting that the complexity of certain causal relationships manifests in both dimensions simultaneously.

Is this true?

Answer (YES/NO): NO